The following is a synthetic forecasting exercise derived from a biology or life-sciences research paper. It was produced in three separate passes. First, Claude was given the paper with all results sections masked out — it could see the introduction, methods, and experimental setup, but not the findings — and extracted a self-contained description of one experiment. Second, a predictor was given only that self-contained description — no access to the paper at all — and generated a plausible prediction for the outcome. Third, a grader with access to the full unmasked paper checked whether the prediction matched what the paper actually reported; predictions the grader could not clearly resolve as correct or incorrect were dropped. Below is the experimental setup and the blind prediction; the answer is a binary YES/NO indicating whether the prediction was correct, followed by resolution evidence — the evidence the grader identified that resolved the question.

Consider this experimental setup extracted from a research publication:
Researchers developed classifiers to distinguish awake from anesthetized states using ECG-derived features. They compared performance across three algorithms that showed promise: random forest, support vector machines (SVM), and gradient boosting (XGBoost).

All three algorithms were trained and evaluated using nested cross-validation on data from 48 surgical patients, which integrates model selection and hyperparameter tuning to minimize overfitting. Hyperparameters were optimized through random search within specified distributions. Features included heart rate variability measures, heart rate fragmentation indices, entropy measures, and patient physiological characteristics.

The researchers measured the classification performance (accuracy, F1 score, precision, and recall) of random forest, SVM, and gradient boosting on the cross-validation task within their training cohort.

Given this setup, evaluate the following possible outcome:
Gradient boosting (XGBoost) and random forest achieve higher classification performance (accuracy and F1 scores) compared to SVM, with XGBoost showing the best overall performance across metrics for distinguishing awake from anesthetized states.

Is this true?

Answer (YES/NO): NO